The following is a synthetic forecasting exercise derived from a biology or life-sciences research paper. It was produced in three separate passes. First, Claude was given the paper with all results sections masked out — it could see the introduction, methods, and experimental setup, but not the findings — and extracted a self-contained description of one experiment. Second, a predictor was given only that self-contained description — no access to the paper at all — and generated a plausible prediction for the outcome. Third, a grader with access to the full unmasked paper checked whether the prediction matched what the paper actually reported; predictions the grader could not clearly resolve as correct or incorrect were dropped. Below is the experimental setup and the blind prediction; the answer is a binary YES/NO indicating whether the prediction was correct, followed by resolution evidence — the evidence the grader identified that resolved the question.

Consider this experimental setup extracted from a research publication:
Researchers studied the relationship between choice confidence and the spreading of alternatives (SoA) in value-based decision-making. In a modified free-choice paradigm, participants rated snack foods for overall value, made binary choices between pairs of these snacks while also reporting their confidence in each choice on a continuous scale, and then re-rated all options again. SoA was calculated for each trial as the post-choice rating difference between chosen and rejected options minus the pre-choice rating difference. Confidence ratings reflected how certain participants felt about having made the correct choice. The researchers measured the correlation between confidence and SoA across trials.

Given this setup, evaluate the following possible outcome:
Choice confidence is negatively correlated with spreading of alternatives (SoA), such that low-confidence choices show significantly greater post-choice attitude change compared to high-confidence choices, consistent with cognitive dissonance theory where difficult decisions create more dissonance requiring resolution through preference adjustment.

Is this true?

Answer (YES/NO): NO